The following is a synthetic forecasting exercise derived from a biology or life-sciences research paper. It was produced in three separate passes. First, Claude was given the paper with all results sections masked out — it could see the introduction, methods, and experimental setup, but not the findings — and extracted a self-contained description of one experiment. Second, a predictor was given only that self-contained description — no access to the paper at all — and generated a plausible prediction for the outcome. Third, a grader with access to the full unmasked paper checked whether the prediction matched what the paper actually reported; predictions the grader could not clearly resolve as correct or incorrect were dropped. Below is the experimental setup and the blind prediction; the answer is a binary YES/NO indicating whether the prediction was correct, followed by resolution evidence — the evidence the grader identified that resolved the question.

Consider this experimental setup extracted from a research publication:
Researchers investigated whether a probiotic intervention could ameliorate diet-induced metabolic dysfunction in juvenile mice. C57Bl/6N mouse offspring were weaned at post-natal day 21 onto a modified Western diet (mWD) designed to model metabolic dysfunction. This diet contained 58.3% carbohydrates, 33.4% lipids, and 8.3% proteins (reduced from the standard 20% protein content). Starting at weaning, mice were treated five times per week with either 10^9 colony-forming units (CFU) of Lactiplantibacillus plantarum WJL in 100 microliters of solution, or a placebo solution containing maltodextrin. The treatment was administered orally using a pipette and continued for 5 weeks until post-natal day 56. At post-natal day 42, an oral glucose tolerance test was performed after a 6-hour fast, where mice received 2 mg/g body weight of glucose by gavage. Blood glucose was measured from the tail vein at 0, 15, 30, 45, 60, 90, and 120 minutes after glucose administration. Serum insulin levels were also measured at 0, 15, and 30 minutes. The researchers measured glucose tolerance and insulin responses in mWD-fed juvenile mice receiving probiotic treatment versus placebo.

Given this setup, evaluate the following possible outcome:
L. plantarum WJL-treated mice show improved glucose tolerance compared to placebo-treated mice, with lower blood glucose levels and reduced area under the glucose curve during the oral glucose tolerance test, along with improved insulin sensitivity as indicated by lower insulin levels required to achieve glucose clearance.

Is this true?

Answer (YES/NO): NO